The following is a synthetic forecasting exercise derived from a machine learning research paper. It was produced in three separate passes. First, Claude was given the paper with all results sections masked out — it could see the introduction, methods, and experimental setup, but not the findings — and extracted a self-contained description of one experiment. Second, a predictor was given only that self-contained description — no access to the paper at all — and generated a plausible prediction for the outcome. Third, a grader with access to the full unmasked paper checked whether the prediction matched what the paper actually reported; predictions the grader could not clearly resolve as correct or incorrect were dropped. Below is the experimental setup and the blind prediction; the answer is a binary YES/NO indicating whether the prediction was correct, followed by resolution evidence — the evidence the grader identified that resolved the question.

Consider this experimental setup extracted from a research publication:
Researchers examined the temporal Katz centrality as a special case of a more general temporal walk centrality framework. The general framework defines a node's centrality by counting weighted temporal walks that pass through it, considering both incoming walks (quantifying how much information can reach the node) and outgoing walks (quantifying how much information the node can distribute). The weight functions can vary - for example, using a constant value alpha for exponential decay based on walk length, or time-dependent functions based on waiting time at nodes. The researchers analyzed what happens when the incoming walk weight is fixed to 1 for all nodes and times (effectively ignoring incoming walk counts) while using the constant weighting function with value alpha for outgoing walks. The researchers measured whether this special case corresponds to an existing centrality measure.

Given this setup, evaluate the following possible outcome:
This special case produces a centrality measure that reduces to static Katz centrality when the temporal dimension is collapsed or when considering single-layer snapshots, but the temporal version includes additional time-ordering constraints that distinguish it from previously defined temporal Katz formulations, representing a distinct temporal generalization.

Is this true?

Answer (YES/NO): NO